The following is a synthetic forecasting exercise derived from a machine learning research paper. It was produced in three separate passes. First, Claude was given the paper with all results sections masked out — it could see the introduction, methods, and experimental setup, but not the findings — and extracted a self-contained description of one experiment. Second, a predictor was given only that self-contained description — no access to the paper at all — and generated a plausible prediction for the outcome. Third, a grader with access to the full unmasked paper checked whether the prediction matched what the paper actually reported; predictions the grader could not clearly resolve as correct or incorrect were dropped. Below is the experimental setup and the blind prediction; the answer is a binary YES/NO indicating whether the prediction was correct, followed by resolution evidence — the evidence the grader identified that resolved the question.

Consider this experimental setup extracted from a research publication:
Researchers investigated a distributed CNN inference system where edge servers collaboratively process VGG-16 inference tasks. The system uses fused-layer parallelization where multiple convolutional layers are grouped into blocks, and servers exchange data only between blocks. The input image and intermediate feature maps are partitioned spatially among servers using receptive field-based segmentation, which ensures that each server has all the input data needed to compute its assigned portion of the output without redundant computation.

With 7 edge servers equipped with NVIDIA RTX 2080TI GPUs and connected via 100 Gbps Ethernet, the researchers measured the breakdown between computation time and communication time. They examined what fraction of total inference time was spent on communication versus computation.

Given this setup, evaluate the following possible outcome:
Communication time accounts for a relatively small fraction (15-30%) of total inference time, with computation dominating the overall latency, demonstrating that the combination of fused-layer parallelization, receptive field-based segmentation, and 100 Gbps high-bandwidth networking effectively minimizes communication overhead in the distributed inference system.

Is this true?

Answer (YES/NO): YES